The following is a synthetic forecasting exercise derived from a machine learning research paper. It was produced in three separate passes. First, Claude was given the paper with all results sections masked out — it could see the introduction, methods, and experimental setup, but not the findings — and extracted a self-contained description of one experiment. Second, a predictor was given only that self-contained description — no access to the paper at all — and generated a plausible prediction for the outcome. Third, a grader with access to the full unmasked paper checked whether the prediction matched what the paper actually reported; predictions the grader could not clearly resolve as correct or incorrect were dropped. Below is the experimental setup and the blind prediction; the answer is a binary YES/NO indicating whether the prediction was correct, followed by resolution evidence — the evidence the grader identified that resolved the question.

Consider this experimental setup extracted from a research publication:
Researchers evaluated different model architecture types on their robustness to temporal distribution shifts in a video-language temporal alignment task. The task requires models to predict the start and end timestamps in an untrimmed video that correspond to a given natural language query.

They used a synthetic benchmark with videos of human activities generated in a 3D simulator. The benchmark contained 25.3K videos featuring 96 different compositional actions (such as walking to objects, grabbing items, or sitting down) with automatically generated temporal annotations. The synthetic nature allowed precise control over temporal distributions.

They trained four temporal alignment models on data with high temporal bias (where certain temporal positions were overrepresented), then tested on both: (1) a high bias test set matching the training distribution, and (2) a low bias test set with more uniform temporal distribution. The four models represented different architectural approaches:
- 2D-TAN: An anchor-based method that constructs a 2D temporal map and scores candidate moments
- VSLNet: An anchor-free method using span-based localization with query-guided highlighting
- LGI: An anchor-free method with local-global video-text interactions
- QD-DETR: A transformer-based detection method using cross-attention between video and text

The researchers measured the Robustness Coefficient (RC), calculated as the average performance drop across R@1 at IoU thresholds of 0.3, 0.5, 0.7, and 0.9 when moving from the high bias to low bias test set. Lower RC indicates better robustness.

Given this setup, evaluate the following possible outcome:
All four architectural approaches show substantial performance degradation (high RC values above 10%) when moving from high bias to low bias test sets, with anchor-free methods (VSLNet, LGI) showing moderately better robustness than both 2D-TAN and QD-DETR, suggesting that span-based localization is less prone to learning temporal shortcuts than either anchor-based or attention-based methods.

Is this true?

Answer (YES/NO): NO